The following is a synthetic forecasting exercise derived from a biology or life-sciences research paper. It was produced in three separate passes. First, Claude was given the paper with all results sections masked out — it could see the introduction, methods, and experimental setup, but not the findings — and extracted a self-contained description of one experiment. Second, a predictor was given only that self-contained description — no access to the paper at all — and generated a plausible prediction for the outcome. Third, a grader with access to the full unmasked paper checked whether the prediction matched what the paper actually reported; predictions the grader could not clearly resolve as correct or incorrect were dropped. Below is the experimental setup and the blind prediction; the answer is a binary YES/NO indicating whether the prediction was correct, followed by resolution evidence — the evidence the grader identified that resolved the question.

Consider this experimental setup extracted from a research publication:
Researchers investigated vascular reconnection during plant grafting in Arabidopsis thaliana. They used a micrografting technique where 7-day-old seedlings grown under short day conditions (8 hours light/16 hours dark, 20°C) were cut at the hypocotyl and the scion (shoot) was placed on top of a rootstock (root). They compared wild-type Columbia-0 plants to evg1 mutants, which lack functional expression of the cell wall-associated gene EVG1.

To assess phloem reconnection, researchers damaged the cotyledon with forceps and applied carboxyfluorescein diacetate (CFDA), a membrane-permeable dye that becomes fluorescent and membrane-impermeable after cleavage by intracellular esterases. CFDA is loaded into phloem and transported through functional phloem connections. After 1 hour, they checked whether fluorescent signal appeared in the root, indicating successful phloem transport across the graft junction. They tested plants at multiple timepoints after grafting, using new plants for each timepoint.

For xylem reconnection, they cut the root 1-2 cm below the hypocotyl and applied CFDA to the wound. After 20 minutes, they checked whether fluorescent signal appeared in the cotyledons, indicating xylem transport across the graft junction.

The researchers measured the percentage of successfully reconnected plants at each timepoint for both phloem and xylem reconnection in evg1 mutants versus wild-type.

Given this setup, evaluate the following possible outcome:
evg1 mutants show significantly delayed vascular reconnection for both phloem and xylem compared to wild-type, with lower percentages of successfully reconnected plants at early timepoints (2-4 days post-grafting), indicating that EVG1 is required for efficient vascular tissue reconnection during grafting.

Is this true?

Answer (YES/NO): NO